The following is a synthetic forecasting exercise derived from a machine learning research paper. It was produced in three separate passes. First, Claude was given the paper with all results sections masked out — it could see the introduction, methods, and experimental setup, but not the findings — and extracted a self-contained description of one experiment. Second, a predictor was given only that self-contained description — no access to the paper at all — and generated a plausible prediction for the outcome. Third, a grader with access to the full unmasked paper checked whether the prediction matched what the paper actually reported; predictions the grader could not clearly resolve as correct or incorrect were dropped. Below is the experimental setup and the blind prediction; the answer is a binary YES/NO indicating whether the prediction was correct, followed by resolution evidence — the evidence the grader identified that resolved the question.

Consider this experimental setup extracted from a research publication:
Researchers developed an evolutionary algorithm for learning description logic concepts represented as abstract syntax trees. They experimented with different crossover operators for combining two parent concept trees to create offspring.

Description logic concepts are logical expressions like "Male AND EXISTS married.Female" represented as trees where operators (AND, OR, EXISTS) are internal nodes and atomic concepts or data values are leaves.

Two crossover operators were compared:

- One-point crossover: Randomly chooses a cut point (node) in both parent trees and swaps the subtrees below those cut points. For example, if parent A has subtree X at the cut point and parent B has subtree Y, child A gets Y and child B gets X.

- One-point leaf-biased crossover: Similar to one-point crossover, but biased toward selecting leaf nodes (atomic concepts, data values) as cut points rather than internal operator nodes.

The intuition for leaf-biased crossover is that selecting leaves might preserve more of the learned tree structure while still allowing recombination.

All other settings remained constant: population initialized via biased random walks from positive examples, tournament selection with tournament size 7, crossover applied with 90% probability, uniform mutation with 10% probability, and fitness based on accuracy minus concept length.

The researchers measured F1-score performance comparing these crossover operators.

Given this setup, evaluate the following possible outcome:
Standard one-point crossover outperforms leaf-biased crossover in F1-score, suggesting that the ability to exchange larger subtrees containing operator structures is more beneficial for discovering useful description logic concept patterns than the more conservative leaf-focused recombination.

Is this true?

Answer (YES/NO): YES